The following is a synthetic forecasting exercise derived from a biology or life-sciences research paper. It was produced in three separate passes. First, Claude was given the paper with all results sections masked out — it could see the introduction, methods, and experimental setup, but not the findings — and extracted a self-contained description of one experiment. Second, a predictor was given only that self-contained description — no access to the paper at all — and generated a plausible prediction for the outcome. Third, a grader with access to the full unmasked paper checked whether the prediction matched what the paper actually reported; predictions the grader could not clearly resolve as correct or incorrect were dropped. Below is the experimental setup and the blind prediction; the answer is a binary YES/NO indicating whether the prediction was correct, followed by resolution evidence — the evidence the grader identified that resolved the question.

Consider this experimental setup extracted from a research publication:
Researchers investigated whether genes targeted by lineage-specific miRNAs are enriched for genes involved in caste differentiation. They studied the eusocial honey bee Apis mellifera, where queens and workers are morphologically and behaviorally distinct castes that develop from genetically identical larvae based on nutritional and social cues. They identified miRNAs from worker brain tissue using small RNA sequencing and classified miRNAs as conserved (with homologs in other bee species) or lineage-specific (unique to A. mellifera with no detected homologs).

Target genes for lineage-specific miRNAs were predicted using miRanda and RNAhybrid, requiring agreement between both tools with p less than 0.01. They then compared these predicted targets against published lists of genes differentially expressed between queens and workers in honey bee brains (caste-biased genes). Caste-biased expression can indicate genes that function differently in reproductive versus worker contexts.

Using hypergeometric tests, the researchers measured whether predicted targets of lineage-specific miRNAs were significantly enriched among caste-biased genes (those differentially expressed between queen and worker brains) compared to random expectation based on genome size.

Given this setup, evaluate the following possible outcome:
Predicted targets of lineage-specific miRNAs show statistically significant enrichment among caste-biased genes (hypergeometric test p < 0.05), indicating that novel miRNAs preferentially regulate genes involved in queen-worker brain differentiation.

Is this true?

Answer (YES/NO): YES